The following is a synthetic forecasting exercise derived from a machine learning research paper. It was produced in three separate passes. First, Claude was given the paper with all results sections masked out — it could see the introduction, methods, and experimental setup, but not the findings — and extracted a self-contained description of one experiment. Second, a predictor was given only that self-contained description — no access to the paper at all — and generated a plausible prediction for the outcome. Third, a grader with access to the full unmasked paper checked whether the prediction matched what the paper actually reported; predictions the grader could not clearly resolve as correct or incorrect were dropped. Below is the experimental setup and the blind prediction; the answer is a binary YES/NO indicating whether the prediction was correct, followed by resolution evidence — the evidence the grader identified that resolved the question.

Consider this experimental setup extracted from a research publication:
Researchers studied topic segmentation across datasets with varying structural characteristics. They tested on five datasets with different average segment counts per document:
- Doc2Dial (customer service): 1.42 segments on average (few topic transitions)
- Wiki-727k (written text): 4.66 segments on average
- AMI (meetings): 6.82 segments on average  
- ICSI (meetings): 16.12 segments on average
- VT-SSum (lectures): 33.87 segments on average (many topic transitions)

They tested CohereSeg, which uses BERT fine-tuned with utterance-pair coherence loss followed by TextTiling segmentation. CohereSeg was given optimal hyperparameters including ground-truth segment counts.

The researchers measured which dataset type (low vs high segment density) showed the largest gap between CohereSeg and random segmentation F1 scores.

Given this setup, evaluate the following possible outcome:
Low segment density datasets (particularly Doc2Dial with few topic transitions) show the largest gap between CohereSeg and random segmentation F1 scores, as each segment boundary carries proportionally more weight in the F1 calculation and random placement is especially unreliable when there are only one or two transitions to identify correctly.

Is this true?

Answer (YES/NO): YES